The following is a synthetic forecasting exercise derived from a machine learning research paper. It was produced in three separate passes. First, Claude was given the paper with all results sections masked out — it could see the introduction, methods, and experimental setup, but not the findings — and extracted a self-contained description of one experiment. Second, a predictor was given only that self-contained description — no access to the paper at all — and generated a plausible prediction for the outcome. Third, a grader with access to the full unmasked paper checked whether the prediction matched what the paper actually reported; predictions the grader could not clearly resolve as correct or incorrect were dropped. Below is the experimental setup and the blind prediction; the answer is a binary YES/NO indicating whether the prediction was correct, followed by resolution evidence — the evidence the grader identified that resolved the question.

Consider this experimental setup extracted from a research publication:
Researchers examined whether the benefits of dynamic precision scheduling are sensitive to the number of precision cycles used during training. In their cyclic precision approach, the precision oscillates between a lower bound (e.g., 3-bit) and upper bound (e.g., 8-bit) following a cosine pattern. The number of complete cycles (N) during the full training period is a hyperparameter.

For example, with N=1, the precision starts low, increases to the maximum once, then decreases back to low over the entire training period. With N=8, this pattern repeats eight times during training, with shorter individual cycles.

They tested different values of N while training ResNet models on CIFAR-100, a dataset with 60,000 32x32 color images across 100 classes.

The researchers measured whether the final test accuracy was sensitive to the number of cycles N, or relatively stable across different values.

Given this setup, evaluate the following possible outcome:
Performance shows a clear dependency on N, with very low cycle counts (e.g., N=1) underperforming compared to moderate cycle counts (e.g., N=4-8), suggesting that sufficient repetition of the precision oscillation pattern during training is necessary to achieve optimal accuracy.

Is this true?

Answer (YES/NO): NO